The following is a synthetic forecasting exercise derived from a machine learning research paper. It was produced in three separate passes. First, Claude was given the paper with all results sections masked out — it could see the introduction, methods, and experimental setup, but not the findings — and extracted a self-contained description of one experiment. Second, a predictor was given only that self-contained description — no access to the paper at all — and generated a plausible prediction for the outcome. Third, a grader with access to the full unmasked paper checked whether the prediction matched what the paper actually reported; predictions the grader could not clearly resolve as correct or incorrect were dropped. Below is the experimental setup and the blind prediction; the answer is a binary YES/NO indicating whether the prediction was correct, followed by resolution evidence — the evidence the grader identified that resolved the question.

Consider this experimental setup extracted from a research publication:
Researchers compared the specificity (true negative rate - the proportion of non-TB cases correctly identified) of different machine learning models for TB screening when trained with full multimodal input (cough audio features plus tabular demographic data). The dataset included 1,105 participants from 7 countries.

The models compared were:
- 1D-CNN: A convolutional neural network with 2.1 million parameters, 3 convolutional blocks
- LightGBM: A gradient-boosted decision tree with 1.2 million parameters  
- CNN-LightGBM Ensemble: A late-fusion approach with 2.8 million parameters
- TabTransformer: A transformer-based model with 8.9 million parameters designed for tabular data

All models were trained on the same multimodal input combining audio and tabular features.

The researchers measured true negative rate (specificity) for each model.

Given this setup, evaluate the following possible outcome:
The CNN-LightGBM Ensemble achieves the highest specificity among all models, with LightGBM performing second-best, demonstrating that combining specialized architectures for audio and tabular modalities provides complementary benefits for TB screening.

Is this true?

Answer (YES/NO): NO